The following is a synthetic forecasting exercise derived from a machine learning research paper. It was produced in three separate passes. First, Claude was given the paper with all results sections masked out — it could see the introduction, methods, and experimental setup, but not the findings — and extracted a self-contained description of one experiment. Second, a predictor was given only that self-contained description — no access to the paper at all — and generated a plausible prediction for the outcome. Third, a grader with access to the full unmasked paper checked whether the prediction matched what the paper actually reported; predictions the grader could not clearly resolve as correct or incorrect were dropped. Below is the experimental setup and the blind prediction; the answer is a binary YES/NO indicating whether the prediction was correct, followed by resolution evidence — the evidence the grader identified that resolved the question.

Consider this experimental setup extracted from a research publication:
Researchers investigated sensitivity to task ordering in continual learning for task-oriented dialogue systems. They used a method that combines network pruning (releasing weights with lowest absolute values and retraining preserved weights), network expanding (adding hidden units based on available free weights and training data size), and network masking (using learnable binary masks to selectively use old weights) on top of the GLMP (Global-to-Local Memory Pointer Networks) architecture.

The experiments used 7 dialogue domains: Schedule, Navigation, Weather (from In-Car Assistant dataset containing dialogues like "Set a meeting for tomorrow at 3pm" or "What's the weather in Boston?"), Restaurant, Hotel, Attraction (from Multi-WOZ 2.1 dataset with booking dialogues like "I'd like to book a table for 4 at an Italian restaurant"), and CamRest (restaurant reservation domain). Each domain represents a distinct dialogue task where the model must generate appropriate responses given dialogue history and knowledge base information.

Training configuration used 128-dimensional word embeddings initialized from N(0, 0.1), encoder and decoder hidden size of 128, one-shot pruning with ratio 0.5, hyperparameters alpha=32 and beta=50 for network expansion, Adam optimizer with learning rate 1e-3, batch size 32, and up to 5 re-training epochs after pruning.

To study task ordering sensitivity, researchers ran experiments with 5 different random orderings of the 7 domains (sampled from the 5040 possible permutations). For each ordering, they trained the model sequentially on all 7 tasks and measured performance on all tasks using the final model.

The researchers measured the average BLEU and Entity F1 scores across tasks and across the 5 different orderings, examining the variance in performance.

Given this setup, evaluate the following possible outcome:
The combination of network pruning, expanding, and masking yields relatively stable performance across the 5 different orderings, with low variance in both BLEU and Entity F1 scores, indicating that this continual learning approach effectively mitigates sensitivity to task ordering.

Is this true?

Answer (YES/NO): YES